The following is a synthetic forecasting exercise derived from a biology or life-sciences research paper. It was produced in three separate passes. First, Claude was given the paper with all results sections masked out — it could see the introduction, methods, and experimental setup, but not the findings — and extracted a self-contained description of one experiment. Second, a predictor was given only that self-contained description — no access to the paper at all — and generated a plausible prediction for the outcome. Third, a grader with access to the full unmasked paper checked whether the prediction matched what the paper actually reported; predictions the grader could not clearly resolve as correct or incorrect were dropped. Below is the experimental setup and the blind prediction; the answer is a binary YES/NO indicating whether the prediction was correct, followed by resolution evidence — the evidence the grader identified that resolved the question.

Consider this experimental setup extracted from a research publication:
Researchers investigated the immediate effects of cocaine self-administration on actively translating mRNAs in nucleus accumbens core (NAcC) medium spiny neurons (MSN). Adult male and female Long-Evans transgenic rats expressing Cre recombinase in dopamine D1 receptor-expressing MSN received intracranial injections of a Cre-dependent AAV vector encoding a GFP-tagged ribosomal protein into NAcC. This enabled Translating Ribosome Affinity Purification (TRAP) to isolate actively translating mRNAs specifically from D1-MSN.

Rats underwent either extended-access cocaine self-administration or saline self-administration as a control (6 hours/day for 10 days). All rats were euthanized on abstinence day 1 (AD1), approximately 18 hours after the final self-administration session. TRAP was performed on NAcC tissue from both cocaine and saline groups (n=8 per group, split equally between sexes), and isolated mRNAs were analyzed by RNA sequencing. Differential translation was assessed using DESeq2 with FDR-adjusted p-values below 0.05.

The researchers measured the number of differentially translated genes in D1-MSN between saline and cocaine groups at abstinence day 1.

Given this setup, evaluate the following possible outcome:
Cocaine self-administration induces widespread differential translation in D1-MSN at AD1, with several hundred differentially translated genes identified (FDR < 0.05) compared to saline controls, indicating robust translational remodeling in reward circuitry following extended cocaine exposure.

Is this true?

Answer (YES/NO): NO